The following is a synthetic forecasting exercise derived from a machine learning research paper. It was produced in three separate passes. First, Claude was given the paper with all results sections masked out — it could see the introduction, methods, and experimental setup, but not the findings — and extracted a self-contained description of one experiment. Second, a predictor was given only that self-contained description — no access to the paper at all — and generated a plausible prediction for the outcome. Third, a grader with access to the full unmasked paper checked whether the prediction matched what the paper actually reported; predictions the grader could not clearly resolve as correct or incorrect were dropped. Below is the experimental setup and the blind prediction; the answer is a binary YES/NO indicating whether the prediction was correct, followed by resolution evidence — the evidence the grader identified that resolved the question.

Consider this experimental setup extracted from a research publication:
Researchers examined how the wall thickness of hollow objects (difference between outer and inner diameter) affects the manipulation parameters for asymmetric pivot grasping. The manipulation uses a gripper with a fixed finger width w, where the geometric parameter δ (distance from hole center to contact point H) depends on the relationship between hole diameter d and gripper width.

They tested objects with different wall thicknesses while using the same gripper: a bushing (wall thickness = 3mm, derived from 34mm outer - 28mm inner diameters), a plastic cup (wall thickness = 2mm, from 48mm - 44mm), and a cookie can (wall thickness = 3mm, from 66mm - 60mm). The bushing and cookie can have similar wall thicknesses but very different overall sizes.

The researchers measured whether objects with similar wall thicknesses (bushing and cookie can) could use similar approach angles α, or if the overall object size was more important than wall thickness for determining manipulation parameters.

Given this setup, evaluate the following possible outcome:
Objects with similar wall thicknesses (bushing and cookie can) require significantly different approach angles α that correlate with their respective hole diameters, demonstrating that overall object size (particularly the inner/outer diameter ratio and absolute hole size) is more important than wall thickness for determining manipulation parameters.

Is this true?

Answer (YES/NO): NO